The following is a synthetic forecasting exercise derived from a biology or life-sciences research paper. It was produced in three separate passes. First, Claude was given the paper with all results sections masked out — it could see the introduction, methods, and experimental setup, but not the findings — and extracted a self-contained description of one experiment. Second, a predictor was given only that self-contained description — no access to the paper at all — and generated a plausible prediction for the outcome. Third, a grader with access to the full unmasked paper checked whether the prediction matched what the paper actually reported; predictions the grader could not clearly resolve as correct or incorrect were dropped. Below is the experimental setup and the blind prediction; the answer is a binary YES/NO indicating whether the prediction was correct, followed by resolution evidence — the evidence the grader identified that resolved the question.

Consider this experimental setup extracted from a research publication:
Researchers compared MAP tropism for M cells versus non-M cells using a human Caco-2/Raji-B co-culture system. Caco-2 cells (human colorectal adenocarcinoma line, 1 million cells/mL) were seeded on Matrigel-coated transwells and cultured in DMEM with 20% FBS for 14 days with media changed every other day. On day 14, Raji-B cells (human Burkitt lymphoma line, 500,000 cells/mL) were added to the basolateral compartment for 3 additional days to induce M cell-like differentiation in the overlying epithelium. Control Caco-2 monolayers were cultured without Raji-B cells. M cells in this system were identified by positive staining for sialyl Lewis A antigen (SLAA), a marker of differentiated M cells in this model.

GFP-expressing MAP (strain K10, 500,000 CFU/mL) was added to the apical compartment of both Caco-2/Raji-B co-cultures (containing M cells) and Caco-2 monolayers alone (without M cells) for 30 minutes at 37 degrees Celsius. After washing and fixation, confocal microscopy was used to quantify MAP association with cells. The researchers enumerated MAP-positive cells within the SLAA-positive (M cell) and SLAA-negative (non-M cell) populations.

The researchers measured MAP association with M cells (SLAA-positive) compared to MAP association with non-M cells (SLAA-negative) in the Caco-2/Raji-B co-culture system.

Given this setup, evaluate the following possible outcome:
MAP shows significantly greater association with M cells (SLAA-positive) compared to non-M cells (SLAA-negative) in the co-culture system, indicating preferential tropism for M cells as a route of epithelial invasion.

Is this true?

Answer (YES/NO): YES